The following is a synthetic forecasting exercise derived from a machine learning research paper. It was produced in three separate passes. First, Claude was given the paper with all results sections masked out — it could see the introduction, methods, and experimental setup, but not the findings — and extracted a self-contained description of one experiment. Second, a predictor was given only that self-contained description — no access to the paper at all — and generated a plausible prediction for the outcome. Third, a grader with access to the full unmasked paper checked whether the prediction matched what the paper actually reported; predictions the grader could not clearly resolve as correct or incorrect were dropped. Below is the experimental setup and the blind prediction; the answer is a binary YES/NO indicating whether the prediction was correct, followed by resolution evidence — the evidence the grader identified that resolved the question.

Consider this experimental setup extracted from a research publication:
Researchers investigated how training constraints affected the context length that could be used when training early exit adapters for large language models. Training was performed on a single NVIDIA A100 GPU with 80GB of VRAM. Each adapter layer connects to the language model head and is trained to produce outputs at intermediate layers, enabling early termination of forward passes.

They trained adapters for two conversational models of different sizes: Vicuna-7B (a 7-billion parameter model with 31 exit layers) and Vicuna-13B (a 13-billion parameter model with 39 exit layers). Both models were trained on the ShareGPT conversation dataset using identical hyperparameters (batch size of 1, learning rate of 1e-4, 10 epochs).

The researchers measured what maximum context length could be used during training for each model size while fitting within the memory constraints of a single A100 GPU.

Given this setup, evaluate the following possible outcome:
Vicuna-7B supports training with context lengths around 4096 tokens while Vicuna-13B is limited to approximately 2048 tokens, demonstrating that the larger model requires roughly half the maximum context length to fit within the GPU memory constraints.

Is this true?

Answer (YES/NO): NO